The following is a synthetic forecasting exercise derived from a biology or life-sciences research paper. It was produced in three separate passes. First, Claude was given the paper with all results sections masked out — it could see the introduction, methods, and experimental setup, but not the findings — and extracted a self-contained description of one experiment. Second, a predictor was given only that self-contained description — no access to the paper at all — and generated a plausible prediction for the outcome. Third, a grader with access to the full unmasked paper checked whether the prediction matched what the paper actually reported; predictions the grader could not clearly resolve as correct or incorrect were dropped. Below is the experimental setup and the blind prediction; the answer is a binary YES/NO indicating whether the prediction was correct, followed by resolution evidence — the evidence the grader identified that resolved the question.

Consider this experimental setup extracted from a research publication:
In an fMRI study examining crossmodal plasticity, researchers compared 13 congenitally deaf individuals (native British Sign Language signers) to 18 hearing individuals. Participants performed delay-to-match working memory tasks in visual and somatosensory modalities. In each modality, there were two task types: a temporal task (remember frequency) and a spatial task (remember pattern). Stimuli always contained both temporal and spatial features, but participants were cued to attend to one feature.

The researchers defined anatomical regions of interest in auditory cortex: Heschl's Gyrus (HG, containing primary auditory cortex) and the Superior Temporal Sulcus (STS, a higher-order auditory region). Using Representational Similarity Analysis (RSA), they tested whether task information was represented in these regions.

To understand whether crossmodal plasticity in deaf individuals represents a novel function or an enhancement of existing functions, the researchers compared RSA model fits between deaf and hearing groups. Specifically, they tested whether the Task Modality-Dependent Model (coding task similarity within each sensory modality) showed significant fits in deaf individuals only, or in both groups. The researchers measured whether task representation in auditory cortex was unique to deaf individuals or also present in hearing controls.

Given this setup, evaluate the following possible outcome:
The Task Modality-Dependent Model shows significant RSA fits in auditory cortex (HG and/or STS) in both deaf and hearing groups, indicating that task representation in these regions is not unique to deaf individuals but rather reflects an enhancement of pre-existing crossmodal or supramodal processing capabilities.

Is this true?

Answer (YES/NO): YES